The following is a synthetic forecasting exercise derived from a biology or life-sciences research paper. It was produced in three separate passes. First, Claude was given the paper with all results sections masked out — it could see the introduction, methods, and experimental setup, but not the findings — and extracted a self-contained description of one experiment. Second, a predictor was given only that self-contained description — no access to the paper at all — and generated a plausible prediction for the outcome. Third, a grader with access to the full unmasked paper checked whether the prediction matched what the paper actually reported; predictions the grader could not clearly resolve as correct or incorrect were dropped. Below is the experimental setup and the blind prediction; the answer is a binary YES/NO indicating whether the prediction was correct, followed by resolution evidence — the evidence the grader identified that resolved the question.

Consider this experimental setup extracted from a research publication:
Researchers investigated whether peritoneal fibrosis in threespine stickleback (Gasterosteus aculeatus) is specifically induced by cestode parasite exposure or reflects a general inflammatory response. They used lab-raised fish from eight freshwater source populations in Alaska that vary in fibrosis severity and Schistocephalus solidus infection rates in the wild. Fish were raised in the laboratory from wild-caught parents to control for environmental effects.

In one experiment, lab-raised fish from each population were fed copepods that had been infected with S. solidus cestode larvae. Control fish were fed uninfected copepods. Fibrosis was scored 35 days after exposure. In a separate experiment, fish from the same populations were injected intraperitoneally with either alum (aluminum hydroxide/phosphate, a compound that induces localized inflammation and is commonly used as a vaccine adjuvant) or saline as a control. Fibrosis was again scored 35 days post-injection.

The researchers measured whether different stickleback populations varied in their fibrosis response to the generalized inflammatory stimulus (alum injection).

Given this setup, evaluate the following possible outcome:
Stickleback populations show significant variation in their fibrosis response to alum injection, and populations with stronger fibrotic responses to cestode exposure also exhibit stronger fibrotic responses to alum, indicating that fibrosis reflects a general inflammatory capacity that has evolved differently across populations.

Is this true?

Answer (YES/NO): NO